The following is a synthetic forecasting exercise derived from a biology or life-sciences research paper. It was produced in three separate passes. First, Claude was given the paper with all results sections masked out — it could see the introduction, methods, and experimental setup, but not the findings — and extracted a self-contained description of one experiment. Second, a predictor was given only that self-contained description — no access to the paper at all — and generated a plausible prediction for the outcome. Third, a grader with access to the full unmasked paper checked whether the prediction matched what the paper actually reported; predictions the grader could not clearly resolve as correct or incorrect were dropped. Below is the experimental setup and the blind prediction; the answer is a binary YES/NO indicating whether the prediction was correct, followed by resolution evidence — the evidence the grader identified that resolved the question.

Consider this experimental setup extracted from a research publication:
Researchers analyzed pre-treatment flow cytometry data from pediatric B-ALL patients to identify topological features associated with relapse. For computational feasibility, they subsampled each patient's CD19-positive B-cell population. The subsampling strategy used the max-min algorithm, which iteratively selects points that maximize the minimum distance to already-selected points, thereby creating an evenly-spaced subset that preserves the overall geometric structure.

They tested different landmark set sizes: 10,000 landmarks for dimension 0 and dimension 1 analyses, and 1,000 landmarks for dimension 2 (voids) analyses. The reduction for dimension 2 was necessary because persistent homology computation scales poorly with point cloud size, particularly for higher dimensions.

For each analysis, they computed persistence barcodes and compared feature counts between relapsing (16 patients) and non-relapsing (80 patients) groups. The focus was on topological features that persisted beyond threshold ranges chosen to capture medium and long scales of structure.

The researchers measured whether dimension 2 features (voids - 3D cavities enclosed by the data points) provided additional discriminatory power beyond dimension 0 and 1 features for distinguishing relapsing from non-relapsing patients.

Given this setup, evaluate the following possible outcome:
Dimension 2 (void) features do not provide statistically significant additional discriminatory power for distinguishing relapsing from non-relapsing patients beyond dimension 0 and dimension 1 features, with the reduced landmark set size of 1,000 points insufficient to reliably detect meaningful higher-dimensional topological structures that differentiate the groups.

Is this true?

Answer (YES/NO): YES